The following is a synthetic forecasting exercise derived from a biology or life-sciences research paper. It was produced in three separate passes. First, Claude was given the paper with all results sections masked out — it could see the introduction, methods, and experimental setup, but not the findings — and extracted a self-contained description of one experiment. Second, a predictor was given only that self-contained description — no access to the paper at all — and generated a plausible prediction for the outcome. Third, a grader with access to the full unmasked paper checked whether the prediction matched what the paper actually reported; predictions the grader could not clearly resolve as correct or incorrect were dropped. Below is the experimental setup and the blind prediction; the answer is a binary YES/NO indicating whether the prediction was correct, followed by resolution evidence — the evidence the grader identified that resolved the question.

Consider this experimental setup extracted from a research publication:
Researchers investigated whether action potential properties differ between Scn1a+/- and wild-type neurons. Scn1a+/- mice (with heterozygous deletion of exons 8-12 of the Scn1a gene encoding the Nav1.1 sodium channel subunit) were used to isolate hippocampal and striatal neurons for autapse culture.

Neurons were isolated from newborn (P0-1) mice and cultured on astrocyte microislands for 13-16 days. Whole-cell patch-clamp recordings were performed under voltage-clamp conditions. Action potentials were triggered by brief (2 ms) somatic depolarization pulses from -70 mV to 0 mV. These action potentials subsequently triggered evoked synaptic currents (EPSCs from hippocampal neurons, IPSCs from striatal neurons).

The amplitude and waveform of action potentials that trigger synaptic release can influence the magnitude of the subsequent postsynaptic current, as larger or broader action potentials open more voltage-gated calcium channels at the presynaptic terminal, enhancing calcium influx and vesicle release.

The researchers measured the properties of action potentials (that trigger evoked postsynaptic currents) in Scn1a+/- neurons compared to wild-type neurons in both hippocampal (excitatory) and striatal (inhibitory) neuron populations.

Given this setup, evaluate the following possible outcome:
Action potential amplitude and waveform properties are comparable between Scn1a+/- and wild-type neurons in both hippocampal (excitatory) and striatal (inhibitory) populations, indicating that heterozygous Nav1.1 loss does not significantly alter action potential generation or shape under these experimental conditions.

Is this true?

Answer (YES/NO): YES